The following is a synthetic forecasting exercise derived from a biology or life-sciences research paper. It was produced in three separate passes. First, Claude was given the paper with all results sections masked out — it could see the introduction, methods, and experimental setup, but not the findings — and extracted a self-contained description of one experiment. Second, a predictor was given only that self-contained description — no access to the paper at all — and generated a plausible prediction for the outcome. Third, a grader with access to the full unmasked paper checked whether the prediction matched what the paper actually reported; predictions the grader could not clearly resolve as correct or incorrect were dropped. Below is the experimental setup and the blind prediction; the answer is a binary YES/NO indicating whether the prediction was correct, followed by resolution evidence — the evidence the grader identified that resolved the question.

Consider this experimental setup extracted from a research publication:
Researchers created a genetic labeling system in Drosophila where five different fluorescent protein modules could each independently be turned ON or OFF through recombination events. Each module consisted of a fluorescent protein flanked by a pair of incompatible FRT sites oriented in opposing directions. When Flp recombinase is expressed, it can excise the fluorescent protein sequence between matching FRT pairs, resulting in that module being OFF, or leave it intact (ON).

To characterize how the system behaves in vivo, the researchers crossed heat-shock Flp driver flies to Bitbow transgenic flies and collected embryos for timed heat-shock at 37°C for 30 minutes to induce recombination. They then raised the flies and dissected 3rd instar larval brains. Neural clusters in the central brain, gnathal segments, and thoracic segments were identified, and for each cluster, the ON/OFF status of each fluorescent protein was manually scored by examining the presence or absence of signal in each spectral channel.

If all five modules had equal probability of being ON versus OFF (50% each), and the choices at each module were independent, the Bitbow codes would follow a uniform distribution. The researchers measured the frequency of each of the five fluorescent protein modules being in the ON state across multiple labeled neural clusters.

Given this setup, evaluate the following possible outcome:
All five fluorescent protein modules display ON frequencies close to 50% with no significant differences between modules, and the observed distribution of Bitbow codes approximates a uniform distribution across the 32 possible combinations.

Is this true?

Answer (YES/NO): NO